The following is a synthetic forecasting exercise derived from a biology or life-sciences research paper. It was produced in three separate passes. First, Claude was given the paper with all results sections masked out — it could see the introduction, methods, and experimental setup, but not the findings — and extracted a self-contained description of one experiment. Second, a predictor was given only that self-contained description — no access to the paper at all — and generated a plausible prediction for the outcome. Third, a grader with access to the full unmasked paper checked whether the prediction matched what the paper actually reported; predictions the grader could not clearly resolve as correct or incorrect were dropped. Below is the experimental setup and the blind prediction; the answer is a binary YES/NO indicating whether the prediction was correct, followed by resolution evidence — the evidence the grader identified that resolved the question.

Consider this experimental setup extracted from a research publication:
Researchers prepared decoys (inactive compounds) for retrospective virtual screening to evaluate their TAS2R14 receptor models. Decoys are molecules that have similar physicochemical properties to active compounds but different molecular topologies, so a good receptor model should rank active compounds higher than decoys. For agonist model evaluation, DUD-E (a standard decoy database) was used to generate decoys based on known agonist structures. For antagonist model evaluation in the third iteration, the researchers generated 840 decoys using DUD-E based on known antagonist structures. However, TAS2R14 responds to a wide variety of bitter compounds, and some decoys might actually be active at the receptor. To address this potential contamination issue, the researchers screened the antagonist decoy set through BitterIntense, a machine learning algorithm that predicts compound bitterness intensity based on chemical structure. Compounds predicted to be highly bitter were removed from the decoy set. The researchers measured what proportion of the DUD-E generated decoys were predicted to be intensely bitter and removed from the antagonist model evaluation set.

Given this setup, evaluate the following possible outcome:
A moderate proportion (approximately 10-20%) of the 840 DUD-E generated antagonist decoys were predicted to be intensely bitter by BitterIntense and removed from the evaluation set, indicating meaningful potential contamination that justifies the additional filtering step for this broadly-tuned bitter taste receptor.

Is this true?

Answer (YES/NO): NO